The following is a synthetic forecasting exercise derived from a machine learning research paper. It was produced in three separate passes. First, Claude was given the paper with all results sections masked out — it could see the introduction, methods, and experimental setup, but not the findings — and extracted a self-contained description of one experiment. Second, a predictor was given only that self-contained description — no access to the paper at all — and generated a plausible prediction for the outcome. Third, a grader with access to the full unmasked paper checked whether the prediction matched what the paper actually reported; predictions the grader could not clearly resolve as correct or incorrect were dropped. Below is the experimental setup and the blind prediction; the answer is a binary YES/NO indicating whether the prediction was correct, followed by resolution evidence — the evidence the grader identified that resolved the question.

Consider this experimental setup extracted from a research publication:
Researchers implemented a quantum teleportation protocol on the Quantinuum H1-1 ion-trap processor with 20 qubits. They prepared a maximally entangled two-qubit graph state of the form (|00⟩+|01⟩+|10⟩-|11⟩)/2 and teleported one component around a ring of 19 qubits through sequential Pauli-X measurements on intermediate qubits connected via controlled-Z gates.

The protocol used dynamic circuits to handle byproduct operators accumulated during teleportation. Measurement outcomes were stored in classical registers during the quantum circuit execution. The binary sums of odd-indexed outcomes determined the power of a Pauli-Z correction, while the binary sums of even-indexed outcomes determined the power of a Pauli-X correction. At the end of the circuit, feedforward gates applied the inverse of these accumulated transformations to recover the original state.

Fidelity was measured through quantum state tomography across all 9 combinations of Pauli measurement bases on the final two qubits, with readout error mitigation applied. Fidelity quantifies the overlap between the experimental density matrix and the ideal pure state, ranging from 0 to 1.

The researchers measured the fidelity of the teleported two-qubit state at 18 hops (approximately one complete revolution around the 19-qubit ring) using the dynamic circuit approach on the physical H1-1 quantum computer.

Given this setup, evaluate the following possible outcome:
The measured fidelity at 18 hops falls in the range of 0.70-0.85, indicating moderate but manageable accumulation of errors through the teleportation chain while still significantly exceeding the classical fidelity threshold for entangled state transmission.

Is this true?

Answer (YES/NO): NO